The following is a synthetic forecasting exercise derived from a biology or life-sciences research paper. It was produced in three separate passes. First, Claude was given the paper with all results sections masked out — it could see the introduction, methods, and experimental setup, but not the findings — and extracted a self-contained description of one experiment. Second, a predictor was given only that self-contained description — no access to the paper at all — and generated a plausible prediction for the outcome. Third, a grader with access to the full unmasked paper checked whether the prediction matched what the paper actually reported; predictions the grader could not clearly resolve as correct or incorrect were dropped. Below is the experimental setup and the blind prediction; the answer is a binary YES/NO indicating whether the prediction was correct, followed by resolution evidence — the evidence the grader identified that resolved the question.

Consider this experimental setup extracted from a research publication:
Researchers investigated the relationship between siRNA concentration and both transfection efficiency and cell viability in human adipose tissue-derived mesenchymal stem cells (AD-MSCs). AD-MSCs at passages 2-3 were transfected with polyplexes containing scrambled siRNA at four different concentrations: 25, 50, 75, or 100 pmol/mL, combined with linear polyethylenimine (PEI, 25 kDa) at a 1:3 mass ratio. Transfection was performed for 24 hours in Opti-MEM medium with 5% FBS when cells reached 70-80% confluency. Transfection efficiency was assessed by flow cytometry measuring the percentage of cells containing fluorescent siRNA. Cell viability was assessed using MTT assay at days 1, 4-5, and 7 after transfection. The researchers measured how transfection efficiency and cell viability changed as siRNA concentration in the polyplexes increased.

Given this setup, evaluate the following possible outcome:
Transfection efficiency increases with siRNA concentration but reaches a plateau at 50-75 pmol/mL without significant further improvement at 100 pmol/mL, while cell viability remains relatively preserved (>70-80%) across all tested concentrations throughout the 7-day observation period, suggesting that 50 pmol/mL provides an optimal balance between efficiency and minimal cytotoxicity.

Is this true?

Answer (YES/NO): NO